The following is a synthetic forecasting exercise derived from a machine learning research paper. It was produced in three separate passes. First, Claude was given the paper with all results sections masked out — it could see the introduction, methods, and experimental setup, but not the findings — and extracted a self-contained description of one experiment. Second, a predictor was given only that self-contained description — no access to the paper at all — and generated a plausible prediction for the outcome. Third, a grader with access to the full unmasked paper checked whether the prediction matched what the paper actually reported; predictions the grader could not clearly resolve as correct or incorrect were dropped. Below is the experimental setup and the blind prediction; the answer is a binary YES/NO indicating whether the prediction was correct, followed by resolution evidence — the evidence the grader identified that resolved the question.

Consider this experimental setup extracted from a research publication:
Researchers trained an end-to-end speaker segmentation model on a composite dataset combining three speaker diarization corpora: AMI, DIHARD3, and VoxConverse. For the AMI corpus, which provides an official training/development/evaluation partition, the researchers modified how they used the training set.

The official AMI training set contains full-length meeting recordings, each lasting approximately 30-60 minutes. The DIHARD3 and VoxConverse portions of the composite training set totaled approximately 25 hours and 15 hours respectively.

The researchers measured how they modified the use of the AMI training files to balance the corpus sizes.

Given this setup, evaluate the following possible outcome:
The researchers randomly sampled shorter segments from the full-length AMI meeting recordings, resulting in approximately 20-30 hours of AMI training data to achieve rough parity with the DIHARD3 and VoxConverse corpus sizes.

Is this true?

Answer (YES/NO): NO